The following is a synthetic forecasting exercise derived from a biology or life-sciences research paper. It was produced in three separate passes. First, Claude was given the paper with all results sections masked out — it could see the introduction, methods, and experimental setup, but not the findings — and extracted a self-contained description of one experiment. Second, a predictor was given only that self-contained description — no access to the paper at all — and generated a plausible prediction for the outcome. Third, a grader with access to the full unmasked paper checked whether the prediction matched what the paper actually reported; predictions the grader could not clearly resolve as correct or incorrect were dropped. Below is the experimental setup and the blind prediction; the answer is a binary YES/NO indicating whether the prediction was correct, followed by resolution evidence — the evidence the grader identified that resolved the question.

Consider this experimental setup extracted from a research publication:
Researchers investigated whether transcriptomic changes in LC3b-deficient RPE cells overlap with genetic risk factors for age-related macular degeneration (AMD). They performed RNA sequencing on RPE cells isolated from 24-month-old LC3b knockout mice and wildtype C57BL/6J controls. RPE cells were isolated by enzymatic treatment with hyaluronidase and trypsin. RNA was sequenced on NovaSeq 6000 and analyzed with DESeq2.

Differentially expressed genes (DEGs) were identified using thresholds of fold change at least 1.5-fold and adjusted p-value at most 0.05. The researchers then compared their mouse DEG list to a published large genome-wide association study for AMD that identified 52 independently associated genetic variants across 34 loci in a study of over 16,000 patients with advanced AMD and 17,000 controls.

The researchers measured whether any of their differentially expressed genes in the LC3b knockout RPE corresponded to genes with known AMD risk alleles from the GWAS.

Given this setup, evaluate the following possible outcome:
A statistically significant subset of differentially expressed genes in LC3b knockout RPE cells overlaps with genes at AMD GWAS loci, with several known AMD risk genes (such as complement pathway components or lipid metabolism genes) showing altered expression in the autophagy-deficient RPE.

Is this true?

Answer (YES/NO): NO